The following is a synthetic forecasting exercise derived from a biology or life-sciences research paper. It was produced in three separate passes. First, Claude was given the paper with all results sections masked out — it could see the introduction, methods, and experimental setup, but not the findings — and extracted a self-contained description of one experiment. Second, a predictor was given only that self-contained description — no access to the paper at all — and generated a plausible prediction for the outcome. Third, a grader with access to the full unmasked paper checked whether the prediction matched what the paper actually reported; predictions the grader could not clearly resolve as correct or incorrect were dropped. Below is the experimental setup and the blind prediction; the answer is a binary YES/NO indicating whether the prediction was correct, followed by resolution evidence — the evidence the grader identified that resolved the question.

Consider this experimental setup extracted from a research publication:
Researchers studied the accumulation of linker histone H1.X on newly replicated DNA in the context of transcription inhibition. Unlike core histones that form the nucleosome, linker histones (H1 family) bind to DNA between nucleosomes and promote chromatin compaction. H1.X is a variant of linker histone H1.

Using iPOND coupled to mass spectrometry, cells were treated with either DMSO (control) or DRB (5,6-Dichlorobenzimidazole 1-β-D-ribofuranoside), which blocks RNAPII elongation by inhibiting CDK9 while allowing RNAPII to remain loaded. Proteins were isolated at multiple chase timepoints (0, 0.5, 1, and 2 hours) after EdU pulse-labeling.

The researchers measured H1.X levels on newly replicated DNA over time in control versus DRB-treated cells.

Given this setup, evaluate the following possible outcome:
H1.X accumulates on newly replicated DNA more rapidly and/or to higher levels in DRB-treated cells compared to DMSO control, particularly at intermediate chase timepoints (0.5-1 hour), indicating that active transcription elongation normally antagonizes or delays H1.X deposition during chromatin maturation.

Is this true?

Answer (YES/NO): YES